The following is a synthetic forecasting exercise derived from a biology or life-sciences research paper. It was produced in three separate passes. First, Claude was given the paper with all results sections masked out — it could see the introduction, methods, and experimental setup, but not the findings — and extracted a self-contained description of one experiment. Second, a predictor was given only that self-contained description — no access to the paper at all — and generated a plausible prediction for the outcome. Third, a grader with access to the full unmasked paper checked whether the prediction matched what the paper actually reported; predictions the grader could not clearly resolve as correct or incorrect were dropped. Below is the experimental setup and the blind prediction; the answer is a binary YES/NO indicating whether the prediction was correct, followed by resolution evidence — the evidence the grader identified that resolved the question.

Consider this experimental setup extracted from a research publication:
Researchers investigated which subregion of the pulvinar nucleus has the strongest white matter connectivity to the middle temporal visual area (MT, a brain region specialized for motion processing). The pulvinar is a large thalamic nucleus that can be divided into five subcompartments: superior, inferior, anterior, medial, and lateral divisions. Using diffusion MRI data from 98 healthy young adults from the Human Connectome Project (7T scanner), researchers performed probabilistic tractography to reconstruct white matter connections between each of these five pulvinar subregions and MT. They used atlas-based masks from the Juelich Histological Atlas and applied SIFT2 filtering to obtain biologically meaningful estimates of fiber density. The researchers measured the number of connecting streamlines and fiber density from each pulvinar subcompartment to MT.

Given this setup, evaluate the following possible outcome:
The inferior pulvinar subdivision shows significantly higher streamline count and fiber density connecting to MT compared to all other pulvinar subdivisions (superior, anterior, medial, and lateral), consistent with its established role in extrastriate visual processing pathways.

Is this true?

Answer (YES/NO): NO